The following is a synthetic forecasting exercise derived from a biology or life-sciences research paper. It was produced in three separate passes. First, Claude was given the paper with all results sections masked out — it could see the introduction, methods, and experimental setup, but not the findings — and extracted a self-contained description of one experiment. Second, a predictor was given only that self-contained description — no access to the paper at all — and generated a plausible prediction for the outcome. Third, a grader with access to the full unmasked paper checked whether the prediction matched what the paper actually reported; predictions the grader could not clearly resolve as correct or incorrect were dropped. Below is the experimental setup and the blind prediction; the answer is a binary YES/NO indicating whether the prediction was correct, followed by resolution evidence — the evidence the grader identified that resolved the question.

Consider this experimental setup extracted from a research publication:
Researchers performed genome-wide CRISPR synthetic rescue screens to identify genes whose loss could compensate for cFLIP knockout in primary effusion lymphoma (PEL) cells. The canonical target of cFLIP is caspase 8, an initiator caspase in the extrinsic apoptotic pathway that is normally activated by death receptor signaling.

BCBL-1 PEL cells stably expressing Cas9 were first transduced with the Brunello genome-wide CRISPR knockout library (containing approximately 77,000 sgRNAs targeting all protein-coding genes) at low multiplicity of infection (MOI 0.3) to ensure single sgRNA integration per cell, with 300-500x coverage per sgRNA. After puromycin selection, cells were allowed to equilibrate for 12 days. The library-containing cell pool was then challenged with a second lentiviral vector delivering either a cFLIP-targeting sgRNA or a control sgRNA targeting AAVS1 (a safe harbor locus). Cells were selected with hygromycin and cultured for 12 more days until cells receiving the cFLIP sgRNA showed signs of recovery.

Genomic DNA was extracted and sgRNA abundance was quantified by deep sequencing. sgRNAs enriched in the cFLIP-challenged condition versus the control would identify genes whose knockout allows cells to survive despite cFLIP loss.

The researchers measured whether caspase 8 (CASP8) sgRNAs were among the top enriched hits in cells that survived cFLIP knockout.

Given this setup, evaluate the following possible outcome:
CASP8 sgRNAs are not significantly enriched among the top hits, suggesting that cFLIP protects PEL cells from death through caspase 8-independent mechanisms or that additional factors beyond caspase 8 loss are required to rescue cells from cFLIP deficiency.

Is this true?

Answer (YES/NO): NO